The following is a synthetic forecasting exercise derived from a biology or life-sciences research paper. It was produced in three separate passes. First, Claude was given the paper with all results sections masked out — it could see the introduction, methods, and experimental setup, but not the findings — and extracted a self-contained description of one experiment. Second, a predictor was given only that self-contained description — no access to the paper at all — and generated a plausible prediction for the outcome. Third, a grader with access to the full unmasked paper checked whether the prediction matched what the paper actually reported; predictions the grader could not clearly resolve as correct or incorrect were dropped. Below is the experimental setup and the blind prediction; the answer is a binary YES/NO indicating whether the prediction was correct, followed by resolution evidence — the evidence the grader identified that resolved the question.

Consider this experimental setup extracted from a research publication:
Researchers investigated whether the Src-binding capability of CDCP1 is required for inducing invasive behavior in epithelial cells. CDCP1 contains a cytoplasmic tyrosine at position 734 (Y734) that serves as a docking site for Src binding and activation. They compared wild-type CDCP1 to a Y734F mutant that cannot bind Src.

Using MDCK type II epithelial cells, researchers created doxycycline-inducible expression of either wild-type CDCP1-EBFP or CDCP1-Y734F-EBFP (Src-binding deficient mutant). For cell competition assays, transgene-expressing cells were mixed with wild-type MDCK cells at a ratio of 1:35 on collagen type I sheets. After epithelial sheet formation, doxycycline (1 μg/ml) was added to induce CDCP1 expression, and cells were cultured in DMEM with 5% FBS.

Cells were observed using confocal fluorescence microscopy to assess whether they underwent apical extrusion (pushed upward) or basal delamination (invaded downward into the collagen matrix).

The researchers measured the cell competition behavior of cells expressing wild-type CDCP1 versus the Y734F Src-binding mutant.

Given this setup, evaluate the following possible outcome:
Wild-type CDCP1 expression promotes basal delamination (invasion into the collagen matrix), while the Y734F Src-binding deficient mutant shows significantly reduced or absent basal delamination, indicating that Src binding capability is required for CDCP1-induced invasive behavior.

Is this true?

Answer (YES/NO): YES